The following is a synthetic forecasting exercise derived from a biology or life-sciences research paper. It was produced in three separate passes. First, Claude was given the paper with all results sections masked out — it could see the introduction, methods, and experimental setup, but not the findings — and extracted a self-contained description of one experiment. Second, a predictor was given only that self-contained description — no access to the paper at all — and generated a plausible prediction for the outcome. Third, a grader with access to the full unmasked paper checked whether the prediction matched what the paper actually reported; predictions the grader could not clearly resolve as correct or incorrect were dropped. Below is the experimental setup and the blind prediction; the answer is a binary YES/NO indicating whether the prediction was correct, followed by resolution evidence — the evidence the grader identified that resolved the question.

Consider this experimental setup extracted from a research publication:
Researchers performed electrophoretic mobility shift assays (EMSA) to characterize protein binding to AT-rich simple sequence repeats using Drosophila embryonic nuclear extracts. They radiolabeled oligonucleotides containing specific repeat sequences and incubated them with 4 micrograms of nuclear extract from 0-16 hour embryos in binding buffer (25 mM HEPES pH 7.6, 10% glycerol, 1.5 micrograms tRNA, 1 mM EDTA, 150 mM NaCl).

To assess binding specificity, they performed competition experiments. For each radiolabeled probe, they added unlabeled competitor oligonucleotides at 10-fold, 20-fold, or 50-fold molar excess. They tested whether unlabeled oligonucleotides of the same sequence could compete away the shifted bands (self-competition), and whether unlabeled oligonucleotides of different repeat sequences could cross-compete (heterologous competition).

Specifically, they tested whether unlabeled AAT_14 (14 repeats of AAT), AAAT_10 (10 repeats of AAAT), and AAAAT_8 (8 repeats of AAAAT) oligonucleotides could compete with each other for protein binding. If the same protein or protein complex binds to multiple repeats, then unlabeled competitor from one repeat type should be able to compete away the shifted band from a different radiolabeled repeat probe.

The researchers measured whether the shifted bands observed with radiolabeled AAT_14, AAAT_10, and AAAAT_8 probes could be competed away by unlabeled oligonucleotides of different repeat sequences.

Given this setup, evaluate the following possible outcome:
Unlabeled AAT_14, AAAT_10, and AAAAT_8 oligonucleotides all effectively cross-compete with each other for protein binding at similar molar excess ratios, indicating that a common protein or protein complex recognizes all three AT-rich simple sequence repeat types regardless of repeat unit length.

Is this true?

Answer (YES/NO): NO